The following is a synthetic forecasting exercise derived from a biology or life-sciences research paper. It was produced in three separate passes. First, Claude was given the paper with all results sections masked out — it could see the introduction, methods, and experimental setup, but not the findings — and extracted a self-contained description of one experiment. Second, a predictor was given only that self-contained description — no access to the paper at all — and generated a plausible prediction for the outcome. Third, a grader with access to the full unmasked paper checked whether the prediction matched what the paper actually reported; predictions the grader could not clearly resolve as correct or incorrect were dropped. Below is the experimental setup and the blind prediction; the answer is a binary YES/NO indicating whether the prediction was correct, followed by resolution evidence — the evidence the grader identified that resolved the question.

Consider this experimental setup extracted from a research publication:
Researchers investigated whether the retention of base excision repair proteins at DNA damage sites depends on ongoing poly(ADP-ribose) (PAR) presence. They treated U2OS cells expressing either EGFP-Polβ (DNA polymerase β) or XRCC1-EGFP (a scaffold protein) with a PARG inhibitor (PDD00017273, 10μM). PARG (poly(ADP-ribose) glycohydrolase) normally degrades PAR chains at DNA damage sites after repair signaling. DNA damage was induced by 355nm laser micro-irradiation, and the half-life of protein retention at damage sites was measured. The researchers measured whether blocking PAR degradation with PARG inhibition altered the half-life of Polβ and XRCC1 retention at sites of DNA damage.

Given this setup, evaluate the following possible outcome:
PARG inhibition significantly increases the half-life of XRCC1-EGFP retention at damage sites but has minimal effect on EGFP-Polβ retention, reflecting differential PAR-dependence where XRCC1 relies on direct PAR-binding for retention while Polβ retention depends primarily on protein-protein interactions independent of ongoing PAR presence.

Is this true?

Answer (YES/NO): NO